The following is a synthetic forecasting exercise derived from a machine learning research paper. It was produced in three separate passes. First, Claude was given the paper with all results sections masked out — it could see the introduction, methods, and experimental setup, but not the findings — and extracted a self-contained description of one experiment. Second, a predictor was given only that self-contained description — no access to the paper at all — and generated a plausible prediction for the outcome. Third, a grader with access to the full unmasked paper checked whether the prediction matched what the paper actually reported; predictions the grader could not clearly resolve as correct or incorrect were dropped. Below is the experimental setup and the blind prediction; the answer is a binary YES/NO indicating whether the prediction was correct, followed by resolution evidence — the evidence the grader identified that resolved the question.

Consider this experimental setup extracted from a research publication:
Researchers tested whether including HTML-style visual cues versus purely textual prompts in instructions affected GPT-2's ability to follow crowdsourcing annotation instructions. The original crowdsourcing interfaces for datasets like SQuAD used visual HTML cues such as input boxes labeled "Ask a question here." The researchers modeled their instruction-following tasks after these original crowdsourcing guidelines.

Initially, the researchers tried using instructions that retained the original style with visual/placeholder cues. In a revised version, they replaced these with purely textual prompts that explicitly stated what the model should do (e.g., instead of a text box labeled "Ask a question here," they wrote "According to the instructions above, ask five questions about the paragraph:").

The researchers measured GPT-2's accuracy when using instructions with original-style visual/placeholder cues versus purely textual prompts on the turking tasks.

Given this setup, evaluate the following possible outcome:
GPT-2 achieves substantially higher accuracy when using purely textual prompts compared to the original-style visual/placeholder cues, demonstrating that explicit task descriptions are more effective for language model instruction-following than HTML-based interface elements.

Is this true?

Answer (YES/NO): NO